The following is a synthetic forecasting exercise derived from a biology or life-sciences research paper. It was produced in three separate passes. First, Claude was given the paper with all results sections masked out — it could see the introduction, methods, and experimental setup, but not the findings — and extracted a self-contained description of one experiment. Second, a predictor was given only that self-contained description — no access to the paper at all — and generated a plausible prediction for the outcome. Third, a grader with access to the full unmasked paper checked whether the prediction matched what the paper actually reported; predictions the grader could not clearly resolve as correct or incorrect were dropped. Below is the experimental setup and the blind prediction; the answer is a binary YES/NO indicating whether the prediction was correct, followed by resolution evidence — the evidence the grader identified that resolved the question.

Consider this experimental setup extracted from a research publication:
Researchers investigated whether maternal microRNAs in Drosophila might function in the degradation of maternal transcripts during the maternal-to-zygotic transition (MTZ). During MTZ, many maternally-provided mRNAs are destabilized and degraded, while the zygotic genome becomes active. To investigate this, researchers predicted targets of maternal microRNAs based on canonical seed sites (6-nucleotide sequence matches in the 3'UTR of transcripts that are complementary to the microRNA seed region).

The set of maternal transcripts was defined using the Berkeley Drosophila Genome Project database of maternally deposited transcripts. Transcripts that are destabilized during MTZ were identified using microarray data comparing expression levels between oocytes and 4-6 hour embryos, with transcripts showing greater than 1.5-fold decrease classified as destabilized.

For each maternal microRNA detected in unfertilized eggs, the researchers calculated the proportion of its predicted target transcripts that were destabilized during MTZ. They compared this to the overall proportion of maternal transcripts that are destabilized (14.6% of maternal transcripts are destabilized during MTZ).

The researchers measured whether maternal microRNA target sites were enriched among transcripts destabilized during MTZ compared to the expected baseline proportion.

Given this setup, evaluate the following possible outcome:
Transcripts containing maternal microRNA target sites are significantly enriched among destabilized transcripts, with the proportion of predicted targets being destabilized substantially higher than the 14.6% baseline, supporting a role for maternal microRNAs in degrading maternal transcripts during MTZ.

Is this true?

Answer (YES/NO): NO